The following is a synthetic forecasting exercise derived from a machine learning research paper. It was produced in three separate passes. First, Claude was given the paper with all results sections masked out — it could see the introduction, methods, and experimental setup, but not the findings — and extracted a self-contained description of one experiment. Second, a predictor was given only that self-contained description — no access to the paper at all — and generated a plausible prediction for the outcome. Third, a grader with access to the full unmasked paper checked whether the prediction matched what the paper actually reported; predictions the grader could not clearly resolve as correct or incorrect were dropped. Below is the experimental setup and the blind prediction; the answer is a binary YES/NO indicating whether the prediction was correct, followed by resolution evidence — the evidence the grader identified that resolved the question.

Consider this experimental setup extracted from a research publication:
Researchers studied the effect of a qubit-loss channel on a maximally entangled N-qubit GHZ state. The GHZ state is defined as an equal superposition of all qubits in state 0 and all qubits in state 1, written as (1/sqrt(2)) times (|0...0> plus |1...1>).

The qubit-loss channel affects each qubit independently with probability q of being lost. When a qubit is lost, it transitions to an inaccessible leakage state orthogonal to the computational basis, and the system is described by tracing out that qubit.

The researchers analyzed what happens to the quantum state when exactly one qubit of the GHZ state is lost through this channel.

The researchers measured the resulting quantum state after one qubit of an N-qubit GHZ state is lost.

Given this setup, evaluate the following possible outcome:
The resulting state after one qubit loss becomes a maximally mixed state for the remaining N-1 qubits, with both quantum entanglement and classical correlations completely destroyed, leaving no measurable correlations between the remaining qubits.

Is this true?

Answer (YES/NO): NO